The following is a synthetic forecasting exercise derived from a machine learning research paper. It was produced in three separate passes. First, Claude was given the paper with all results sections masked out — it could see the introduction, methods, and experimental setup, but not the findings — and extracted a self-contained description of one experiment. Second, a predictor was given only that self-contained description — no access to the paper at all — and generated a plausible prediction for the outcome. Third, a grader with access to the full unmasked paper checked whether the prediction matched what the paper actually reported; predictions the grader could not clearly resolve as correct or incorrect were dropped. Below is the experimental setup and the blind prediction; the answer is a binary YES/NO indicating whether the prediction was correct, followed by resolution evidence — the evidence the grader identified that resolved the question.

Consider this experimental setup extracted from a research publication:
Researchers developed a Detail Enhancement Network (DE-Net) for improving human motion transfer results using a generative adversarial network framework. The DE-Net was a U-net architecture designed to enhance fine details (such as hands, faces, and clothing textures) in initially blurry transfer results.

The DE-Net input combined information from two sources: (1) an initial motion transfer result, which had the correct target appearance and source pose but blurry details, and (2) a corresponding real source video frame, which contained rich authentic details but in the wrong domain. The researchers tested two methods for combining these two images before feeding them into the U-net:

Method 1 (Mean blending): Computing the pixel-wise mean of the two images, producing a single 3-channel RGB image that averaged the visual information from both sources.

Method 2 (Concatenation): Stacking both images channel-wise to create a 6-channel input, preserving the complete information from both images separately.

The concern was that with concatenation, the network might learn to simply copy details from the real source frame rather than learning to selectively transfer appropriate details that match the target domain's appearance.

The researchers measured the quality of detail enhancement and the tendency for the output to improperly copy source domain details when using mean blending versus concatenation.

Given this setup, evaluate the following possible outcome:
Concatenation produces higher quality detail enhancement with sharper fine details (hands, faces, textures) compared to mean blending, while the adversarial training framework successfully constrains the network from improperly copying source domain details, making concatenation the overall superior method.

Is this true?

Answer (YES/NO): NO